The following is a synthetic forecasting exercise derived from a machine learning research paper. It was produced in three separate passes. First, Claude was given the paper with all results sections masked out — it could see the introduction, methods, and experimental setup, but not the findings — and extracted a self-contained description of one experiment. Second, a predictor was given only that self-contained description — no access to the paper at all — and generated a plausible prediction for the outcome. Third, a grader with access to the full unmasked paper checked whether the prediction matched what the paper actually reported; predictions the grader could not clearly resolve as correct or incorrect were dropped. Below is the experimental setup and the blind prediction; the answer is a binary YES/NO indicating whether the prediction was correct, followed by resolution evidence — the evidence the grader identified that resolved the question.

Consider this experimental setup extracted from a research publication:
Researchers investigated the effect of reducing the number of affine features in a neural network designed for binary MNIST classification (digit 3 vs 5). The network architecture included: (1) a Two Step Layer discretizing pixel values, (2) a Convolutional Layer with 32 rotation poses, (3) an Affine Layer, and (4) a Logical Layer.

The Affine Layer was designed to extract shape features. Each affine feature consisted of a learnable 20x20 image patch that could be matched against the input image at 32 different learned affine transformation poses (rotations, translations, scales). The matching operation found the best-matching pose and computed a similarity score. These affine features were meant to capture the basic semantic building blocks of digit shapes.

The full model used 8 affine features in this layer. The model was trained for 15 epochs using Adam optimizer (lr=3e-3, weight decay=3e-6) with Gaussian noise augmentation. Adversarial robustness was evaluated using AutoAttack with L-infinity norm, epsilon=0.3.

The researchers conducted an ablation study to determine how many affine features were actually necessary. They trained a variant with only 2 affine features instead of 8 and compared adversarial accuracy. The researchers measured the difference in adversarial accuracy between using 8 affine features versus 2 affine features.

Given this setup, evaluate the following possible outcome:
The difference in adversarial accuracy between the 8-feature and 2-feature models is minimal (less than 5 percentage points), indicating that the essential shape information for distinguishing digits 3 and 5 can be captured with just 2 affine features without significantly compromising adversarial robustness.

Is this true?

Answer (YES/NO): YES